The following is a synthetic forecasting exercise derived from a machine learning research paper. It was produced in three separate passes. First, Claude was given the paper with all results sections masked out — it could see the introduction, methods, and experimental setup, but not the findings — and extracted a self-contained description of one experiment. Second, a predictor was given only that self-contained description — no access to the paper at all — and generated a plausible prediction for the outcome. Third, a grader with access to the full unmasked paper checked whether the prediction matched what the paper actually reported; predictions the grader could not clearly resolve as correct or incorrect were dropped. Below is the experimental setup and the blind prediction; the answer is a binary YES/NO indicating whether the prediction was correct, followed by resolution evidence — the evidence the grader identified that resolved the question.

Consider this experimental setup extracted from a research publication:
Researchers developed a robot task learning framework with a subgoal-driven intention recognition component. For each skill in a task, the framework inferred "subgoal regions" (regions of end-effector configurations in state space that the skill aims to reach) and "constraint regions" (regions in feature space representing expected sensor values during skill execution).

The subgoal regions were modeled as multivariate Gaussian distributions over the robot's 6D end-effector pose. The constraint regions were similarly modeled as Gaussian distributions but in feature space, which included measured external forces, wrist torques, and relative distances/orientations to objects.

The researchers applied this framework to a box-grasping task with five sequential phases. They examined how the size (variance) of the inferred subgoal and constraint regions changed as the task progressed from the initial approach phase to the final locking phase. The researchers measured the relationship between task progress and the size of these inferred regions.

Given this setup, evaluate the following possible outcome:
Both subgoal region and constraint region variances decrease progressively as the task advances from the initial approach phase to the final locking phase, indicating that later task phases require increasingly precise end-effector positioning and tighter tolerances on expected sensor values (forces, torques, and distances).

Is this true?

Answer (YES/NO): YES